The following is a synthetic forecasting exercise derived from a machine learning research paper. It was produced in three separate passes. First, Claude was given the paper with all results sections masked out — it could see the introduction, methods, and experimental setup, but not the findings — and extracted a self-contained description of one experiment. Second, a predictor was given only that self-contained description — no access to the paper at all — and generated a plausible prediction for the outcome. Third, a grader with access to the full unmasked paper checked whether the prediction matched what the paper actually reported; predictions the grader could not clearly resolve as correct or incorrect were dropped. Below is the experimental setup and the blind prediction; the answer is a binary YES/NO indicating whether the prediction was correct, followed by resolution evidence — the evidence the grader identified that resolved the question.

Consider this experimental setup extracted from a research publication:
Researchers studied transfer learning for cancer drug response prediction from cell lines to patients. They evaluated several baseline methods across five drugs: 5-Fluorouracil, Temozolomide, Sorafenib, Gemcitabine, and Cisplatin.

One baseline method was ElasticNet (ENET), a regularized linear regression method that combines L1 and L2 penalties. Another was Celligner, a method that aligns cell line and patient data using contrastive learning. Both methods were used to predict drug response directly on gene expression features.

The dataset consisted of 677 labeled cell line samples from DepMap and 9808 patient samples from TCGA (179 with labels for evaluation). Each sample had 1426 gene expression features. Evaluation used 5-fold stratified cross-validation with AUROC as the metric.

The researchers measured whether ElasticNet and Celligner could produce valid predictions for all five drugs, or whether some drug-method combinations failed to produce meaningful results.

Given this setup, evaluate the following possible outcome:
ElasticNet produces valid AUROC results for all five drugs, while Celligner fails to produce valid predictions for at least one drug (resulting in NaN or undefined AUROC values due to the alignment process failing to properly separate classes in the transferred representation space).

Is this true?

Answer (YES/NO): NO